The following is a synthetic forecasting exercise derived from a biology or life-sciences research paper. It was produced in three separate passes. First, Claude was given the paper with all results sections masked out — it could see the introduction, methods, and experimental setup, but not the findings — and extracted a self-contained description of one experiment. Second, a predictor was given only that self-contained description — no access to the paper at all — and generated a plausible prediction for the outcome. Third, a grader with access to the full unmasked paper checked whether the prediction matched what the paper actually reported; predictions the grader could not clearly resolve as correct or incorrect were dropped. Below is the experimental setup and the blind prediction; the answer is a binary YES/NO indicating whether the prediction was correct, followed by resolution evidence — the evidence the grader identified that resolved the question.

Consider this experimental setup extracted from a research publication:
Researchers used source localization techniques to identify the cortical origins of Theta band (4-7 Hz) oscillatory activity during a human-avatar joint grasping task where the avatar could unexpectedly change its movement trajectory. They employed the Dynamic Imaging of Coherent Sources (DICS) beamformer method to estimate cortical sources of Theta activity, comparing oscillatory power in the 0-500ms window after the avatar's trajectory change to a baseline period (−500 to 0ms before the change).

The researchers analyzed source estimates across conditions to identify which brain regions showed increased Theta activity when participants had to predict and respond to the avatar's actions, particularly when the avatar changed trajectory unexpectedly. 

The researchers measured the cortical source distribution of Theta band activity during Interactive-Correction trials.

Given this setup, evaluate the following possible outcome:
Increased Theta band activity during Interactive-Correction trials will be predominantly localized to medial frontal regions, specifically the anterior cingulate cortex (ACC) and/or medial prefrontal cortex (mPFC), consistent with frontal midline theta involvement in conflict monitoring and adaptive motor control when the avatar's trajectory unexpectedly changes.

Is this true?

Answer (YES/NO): NO